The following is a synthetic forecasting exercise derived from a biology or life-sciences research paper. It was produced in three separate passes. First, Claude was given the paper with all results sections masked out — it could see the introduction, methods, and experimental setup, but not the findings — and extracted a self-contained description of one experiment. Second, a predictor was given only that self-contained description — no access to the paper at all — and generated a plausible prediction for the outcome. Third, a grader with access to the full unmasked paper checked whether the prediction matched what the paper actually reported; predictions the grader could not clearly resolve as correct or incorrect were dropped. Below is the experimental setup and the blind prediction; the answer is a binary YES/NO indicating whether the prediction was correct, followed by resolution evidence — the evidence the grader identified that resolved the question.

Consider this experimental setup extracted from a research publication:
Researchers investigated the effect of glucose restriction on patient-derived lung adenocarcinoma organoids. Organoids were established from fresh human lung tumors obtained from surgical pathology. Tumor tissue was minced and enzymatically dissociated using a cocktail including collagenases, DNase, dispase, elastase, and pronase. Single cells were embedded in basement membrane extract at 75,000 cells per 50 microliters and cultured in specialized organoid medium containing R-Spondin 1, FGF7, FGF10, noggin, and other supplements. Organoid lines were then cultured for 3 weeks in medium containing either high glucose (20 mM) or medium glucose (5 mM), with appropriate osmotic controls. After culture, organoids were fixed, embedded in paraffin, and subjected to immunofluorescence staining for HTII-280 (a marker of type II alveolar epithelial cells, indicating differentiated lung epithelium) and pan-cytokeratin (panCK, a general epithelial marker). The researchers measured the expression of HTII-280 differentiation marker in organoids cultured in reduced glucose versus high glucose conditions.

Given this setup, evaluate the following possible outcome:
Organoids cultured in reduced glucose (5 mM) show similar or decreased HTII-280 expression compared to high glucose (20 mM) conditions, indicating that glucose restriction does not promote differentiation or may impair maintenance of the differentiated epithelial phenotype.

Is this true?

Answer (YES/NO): YES